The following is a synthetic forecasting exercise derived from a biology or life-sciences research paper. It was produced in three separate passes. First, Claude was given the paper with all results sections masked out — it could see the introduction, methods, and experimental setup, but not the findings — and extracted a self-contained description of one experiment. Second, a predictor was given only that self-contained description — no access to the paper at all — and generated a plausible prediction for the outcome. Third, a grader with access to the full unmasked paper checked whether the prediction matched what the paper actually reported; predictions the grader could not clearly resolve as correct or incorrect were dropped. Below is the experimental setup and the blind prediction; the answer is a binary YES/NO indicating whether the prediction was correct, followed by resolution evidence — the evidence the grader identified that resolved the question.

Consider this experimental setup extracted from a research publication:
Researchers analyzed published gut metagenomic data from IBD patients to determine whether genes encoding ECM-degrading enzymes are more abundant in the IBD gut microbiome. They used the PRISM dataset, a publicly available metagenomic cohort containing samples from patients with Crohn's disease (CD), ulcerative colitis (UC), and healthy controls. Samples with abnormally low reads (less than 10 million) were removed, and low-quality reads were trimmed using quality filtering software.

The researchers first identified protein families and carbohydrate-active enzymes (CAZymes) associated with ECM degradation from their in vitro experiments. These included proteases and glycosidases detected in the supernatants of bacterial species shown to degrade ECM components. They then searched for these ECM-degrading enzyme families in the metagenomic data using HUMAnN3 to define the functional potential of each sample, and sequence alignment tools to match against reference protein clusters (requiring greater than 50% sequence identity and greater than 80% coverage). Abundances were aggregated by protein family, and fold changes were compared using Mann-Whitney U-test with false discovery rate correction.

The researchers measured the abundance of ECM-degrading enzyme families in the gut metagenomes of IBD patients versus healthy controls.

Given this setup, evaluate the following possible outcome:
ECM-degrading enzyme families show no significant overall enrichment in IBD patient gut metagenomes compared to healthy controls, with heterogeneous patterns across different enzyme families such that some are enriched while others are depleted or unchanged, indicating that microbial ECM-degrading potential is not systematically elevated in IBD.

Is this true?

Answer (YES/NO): NO